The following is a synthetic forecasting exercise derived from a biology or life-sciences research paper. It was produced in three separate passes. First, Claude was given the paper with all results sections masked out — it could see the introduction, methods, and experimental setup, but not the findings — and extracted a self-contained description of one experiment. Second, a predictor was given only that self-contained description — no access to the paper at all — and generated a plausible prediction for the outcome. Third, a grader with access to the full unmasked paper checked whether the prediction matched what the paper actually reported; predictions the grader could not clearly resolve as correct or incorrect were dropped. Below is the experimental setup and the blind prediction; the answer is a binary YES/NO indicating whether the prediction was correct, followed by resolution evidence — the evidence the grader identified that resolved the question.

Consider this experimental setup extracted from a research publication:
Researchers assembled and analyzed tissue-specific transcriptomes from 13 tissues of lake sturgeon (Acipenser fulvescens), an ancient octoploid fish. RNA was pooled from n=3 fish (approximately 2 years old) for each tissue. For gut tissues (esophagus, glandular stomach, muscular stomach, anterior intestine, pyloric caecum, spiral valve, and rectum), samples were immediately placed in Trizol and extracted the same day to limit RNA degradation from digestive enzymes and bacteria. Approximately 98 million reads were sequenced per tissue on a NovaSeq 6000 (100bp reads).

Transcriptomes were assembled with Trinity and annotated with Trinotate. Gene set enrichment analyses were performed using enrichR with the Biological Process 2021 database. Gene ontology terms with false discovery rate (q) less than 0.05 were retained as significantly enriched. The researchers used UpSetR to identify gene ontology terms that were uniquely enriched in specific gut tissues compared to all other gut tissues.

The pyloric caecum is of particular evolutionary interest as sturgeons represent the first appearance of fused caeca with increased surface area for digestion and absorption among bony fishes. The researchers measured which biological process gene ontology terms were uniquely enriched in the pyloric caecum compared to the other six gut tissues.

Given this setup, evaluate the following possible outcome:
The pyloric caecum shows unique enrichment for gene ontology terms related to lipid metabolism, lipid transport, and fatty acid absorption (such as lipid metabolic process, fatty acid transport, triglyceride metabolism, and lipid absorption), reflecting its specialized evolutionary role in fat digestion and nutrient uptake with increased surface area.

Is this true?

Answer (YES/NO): NO